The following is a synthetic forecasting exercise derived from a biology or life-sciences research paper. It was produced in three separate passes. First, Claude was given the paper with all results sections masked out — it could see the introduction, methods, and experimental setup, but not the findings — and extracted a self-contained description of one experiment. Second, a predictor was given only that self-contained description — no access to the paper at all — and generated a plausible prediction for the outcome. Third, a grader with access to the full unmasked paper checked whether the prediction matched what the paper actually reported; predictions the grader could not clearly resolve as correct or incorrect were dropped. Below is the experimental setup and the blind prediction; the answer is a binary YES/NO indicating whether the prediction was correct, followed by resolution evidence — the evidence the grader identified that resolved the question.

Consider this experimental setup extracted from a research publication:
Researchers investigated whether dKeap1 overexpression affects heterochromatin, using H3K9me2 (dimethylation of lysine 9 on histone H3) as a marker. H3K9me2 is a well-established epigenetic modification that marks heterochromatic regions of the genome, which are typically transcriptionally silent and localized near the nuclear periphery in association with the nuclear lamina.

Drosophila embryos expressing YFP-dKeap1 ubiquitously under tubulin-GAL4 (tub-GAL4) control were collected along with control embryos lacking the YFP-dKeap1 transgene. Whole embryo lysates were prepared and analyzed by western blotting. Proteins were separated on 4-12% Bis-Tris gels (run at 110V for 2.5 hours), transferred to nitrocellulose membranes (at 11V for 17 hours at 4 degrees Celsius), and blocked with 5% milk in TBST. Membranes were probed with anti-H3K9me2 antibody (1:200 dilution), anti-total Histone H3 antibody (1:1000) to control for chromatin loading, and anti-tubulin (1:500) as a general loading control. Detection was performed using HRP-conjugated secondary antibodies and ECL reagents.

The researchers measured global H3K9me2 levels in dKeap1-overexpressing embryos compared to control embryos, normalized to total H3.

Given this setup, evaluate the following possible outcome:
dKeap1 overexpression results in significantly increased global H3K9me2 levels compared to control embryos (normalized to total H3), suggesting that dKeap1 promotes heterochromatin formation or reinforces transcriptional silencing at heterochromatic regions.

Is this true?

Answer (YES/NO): NO